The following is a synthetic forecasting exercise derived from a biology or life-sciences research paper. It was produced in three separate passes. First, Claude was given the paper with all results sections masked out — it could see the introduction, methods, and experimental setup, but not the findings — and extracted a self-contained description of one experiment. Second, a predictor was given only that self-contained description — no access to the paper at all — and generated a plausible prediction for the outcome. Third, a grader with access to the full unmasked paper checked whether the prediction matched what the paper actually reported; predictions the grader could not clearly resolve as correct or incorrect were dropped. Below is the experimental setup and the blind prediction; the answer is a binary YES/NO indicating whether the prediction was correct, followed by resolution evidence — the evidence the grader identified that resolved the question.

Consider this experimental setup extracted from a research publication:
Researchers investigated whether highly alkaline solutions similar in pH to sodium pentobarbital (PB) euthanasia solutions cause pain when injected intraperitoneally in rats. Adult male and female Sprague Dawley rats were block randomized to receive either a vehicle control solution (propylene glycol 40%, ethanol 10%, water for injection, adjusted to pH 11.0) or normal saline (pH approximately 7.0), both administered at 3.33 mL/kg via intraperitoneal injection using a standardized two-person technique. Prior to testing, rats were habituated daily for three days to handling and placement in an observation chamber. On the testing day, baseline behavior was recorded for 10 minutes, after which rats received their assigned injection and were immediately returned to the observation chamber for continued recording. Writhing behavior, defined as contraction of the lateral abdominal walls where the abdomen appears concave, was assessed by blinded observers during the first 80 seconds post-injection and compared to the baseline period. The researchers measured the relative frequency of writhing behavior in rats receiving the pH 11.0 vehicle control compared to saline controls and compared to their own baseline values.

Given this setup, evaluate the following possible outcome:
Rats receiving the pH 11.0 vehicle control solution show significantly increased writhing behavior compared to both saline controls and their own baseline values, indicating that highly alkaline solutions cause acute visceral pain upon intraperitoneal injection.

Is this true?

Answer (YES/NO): NO